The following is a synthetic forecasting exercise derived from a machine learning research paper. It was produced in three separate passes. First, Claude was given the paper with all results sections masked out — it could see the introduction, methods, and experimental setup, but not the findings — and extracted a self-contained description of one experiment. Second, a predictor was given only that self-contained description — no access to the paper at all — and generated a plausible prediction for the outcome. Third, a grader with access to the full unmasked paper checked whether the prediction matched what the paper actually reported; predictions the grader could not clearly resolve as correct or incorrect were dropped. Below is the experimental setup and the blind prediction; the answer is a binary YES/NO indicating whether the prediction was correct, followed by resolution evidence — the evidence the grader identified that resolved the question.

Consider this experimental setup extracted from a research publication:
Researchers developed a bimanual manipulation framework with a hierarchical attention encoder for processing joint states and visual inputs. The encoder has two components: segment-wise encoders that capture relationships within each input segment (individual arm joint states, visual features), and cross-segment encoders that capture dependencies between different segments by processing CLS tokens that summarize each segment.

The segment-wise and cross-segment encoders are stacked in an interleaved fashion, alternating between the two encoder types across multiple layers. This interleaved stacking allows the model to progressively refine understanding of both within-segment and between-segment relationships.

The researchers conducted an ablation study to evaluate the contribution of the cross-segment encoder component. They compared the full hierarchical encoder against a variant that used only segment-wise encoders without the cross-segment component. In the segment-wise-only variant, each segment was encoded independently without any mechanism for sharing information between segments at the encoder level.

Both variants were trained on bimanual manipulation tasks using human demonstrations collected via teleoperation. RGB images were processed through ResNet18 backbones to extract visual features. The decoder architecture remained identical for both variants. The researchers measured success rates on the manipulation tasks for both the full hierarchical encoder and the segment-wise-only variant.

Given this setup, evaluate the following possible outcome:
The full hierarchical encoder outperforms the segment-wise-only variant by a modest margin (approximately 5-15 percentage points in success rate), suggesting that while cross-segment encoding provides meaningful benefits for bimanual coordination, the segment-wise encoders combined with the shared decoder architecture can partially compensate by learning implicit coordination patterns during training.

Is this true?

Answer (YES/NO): NO